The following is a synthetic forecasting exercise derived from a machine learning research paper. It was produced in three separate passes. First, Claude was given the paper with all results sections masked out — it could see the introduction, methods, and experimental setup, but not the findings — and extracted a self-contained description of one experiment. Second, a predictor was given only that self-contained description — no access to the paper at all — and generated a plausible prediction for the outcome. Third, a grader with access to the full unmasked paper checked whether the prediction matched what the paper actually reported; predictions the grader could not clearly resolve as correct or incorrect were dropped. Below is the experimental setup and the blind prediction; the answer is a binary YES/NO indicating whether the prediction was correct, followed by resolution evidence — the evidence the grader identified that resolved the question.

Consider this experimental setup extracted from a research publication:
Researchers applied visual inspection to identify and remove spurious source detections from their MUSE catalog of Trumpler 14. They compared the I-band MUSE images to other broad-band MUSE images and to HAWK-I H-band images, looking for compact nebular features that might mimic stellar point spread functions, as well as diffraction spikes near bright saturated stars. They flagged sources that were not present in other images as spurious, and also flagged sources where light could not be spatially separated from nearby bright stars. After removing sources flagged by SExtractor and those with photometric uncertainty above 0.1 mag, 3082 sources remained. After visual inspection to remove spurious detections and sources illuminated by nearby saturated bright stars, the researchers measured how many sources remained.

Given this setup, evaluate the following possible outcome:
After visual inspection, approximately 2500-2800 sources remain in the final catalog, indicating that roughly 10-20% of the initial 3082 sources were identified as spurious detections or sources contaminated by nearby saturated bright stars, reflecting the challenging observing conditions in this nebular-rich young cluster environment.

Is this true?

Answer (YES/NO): YES